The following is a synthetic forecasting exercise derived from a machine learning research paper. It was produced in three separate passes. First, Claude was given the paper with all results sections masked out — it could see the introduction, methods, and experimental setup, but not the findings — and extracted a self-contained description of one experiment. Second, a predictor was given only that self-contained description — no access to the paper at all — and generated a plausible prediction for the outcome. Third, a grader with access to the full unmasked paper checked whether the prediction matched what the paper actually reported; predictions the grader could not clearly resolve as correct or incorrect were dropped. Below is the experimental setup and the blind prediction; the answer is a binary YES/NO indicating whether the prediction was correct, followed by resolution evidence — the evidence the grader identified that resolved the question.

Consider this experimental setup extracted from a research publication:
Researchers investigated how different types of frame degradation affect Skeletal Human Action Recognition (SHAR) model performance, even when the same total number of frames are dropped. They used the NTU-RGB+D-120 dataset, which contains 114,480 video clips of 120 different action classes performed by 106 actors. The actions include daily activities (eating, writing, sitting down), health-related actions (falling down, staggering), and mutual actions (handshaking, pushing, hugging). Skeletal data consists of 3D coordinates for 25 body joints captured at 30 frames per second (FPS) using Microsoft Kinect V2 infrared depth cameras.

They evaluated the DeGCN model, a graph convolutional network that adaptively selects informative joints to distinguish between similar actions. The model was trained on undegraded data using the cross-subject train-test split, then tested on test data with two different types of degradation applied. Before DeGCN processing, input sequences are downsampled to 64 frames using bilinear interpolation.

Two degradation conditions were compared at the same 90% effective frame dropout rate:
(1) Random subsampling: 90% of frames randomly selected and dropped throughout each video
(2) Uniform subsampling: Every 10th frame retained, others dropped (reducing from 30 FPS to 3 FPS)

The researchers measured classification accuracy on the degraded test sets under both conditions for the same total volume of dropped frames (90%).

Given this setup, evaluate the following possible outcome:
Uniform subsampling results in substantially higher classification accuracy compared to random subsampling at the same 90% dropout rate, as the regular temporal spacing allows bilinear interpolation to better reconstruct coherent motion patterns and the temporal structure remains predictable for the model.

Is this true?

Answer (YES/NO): YES